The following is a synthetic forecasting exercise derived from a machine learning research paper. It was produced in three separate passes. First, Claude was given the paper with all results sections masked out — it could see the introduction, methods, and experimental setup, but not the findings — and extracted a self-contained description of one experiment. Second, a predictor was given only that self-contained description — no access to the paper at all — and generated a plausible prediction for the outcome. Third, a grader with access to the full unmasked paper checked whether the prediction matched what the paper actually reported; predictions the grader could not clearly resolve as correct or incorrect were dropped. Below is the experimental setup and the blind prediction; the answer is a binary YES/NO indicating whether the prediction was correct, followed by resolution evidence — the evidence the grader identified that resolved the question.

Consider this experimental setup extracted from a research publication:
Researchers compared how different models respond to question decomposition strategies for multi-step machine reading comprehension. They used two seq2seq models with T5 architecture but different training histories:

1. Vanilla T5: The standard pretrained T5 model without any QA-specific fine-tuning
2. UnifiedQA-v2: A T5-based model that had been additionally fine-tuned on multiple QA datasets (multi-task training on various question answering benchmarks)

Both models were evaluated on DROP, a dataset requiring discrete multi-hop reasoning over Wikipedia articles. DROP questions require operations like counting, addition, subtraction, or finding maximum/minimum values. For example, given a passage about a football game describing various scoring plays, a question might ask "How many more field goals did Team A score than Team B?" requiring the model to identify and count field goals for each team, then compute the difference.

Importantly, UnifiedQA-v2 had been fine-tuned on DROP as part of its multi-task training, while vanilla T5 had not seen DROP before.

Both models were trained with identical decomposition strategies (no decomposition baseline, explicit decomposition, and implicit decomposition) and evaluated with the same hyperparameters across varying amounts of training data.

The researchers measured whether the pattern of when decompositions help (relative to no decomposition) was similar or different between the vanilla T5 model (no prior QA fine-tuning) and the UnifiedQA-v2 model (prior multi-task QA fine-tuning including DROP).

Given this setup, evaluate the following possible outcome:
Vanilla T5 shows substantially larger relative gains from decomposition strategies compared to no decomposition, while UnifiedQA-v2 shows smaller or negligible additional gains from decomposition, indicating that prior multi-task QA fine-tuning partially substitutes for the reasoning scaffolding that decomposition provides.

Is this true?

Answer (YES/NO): NO